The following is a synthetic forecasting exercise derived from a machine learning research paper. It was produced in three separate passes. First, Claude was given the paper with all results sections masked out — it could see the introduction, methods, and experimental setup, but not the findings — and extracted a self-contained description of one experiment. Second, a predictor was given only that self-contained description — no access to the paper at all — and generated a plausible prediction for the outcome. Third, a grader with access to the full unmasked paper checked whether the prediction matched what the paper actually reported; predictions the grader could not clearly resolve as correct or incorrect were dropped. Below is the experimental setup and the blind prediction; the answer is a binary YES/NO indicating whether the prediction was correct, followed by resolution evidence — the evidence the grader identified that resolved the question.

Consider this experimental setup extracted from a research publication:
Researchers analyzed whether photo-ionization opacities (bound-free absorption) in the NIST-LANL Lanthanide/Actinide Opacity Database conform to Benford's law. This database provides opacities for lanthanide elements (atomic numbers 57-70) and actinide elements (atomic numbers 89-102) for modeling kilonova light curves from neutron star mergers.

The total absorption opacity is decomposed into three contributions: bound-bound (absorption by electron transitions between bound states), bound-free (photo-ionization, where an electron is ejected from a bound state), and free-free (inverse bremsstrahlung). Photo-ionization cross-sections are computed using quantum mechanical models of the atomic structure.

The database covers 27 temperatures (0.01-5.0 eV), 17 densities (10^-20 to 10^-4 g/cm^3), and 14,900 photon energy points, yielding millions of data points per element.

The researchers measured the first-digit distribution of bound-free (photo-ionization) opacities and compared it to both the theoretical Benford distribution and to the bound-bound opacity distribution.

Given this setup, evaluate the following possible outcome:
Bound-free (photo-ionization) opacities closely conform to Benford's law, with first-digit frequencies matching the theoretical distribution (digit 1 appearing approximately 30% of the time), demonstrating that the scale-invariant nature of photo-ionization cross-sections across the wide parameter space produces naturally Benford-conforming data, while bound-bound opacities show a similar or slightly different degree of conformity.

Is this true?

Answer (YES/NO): NO